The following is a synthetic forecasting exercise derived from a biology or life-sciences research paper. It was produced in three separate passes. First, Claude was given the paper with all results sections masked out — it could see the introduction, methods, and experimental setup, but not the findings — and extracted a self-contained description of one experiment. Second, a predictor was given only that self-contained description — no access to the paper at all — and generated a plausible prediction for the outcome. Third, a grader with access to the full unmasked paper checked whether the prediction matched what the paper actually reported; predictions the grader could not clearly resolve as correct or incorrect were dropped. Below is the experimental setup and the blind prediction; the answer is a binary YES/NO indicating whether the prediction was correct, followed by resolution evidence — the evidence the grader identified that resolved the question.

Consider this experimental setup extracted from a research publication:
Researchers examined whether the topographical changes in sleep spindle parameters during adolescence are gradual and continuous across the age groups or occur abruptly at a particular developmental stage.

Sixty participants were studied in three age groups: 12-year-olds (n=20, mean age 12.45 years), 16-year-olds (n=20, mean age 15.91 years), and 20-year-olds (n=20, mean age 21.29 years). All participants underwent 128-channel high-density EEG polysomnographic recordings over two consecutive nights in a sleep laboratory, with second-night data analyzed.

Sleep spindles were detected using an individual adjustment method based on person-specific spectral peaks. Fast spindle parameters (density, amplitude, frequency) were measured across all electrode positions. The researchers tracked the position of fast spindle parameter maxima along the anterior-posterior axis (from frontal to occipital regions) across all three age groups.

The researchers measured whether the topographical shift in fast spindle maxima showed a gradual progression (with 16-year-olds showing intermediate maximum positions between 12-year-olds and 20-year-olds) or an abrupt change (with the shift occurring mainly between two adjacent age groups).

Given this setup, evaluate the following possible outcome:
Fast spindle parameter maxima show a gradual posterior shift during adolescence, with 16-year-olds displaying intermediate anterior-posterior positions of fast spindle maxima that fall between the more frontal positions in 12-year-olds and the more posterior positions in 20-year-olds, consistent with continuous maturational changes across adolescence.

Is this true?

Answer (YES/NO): NO